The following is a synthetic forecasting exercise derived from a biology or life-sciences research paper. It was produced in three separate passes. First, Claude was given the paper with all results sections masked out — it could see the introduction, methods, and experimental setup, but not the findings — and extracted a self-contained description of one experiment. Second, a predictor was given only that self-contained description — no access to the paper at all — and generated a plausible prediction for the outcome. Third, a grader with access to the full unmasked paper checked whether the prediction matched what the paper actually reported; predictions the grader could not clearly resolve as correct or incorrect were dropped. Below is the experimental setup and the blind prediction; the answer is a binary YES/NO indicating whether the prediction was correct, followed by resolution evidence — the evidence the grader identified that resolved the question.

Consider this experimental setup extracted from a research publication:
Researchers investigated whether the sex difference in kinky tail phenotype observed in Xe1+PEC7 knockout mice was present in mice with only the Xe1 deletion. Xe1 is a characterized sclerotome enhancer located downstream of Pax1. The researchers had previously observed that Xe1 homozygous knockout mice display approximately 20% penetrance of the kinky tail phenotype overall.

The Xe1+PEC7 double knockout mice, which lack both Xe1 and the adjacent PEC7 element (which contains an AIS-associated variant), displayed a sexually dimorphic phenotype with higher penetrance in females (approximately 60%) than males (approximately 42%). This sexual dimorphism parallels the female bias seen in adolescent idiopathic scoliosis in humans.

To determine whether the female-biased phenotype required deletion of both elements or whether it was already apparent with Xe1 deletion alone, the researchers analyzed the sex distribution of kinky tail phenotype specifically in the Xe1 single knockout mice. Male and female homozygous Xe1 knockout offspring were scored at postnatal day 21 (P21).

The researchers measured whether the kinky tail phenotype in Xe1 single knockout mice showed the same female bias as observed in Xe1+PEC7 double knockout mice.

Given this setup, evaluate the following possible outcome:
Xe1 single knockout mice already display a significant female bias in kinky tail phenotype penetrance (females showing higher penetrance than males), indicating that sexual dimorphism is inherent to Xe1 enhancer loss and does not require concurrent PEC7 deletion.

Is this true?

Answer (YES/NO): NO